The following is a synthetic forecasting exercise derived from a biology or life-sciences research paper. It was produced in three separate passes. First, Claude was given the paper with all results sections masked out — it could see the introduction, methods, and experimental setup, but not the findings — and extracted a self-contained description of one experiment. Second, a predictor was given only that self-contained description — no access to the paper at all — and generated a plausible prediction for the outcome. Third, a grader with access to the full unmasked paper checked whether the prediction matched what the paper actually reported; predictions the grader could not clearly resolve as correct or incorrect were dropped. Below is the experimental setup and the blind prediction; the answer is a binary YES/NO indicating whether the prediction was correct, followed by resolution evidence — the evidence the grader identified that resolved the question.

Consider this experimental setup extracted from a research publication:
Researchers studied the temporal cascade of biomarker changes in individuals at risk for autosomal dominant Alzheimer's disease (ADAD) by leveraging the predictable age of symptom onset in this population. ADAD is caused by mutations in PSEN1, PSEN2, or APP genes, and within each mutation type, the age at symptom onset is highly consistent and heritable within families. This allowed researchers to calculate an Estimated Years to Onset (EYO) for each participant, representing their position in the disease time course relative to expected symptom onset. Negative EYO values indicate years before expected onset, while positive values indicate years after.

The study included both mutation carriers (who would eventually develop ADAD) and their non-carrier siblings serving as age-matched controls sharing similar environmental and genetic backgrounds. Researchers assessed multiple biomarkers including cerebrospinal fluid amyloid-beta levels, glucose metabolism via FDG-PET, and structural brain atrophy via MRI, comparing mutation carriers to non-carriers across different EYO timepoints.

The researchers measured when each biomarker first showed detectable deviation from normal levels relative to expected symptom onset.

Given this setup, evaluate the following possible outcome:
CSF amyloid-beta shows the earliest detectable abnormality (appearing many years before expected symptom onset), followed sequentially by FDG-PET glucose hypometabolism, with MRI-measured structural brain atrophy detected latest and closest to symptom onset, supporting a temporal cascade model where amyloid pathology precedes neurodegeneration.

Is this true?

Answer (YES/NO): YES